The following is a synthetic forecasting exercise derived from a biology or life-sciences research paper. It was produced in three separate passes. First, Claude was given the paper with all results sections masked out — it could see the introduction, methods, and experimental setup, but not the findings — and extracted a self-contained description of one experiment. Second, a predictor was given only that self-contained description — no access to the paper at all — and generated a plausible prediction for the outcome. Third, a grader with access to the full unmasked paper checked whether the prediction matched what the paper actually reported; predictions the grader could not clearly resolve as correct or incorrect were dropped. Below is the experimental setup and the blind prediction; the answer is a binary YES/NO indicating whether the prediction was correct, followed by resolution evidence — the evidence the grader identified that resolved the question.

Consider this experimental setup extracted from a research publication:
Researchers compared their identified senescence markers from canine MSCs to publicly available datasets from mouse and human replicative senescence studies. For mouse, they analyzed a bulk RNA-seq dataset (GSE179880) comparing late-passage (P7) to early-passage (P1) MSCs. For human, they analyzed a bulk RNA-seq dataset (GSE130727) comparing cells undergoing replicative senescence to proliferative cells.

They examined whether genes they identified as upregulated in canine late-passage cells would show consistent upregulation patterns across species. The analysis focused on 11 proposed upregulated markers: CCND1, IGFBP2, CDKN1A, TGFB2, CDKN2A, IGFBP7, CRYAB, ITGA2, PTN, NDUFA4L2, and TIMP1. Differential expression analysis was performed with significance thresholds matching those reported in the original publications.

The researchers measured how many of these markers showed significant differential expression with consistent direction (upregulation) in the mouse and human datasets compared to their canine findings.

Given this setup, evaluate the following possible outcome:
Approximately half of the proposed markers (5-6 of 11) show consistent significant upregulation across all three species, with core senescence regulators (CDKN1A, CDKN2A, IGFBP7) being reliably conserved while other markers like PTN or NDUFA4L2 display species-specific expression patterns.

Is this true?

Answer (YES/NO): NO